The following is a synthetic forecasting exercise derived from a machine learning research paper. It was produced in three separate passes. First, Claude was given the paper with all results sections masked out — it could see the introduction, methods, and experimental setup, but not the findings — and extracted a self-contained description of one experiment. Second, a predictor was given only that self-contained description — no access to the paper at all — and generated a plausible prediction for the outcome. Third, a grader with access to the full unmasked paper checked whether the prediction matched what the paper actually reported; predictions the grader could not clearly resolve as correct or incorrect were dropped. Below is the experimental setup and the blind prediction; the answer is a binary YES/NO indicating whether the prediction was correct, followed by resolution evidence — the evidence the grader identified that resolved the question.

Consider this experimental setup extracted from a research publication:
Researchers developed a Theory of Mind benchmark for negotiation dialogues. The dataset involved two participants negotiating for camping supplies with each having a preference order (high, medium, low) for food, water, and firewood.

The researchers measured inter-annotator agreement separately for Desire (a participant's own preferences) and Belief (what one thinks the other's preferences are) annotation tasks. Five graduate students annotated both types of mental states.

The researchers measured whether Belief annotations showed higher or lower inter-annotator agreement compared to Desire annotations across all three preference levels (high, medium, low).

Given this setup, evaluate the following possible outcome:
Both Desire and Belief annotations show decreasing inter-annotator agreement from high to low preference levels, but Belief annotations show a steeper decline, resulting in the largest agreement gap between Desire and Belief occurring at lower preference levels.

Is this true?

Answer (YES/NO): NO